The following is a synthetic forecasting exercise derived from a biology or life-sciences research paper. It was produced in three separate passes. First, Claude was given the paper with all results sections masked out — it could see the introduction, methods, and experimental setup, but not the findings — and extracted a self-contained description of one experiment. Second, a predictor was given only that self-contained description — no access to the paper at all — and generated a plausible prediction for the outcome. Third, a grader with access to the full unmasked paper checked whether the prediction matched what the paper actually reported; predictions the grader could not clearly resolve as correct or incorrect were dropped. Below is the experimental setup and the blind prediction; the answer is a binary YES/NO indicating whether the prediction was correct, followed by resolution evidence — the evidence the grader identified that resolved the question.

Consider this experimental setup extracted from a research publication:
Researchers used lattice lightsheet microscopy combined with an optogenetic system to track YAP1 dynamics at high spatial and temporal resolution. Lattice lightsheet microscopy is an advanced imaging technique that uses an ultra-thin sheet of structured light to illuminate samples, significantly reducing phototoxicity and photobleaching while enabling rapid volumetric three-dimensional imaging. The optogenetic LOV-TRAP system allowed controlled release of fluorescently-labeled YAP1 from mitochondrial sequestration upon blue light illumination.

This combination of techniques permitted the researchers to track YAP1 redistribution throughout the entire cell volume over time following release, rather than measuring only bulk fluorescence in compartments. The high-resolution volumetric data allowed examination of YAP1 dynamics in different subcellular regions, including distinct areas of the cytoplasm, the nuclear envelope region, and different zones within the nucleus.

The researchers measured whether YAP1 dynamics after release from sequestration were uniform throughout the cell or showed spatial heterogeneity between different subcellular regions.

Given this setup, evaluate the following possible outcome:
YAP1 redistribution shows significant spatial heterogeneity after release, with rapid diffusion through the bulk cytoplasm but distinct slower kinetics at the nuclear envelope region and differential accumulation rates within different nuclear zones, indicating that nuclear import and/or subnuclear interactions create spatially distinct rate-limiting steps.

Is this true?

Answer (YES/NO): NO